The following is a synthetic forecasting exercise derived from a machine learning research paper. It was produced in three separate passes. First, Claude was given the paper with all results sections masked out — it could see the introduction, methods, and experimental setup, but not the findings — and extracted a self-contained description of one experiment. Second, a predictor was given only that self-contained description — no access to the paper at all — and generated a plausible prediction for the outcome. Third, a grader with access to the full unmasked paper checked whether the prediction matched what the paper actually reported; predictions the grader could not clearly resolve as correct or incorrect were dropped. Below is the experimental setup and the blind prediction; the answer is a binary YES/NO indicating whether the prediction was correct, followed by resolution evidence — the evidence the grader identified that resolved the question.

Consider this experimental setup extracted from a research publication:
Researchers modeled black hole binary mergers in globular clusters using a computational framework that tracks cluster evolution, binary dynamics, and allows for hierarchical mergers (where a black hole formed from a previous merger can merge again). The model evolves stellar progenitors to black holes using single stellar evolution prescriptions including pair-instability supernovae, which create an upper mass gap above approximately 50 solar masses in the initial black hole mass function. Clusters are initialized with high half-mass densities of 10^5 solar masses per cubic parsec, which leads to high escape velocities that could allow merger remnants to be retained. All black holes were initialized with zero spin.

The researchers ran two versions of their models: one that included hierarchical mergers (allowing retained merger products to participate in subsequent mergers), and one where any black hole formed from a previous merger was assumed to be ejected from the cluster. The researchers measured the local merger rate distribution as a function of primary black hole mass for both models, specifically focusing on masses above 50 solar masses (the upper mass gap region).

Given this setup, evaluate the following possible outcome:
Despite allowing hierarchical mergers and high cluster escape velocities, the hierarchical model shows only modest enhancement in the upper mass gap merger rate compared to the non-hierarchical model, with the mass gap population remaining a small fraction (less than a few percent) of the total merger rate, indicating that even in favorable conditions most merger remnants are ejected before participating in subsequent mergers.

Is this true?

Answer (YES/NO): NO